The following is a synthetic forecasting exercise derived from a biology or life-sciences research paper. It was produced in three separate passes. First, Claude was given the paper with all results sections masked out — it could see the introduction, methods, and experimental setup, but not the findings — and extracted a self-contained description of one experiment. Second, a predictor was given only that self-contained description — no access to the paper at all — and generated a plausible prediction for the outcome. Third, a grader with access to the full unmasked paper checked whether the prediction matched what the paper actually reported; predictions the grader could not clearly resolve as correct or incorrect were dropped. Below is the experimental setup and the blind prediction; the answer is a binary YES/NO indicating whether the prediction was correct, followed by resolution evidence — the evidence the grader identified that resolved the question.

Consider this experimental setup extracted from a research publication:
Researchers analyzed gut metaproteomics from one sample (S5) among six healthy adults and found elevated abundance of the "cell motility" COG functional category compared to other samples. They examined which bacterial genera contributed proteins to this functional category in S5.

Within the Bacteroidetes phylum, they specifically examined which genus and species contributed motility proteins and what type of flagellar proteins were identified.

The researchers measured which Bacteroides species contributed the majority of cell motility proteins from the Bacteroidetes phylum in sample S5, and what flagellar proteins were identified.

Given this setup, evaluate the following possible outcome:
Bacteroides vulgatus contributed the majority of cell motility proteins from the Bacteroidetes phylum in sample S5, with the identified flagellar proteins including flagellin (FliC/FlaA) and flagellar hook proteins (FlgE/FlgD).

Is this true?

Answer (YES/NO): NO